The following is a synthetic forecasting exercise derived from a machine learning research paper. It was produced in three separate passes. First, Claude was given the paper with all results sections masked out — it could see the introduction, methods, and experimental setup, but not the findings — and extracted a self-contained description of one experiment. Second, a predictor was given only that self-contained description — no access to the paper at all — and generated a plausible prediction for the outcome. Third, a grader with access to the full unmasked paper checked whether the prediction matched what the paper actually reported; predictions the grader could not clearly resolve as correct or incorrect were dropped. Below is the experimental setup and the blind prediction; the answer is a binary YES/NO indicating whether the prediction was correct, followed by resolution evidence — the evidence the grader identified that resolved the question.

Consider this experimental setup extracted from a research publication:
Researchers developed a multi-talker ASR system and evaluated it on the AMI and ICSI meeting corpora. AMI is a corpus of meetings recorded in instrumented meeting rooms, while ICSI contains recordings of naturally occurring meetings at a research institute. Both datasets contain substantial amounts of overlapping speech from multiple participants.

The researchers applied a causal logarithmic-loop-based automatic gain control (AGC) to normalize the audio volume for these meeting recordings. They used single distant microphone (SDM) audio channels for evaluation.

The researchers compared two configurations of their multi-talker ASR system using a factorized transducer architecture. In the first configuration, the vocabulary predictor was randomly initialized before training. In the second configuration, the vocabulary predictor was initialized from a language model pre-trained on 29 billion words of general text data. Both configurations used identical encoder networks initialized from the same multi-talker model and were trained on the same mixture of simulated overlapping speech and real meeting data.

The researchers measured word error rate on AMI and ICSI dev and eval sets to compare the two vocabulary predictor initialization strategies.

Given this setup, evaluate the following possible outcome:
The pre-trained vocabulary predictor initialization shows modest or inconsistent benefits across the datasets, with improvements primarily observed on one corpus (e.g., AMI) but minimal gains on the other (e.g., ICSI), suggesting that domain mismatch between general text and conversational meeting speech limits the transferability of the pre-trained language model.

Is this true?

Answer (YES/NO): NO